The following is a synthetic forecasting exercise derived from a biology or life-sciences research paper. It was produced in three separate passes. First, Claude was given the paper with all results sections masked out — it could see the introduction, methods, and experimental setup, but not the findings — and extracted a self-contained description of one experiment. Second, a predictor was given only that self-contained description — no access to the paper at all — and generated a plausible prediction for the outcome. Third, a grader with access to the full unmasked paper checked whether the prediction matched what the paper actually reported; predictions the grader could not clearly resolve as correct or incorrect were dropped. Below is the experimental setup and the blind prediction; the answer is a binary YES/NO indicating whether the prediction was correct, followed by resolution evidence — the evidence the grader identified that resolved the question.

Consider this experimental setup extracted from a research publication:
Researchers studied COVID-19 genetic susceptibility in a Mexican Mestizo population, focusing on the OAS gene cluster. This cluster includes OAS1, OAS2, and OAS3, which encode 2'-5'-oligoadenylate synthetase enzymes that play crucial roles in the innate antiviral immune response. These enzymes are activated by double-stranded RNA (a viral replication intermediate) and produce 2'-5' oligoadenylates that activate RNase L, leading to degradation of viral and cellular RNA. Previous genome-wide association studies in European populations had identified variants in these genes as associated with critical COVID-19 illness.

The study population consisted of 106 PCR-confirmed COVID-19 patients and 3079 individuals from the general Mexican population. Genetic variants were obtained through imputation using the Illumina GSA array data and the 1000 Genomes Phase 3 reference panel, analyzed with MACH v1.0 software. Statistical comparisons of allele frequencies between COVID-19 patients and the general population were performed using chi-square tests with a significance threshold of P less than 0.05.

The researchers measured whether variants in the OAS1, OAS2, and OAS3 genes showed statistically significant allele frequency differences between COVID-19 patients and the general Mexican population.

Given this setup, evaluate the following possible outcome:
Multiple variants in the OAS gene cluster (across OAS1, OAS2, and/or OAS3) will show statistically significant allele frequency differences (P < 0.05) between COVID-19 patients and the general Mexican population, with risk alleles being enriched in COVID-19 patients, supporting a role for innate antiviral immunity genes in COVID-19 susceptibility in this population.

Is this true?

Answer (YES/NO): YES